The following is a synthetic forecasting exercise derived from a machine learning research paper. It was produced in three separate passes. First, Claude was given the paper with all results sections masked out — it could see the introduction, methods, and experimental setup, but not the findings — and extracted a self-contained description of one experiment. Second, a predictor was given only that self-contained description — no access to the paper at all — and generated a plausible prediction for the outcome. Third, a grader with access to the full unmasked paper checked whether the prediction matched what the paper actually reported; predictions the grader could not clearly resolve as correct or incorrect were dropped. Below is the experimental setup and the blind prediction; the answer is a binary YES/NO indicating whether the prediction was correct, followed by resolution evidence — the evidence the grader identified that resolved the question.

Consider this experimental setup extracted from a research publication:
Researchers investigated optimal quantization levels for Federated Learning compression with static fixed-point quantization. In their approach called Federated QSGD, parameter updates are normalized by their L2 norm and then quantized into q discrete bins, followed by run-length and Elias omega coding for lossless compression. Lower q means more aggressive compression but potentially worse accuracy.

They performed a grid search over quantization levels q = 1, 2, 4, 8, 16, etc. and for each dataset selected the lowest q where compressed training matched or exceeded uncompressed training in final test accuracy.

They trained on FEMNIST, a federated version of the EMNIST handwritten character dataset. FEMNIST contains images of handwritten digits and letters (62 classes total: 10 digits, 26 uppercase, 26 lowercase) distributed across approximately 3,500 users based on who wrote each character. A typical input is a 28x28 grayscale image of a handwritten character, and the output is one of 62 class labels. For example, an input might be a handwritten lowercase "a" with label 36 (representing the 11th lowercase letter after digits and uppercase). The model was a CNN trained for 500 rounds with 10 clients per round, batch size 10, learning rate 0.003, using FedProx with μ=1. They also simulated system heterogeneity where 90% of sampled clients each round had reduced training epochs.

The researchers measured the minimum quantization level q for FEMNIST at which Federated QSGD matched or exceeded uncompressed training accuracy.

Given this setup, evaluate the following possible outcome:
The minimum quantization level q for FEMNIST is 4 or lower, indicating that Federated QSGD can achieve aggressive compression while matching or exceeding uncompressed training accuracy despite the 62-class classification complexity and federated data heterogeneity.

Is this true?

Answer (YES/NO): YES